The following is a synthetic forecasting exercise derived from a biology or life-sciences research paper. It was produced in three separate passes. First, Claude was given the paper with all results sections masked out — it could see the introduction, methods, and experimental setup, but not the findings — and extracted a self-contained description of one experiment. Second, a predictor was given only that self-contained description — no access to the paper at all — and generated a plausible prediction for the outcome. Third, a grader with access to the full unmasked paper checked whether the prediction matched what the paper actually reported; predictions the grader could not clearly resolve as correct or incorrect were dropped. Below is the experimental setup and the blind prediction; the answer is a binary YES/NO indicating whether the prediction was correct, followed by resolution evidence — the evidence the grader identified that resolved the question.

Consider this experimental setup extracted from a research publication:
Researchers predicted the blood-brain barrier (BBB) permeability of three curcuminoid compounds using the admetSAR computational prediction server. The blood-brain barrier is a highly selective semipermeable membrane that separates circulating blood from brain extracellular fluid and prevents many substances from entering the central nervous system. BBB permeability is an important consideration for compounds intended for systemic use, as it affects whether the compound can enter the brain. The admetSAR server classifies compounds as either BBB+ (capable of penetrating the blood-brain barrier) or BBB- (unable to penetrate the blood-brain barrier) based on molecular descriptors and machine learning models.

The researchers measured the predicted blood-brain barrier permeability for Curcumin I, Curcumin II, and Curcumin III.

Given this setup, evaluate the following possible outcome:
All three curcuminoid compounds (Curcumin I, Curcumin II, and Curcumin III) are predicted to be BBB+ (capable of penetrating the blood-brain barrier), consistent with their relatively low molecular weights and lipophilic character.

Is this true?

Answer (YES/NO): YES